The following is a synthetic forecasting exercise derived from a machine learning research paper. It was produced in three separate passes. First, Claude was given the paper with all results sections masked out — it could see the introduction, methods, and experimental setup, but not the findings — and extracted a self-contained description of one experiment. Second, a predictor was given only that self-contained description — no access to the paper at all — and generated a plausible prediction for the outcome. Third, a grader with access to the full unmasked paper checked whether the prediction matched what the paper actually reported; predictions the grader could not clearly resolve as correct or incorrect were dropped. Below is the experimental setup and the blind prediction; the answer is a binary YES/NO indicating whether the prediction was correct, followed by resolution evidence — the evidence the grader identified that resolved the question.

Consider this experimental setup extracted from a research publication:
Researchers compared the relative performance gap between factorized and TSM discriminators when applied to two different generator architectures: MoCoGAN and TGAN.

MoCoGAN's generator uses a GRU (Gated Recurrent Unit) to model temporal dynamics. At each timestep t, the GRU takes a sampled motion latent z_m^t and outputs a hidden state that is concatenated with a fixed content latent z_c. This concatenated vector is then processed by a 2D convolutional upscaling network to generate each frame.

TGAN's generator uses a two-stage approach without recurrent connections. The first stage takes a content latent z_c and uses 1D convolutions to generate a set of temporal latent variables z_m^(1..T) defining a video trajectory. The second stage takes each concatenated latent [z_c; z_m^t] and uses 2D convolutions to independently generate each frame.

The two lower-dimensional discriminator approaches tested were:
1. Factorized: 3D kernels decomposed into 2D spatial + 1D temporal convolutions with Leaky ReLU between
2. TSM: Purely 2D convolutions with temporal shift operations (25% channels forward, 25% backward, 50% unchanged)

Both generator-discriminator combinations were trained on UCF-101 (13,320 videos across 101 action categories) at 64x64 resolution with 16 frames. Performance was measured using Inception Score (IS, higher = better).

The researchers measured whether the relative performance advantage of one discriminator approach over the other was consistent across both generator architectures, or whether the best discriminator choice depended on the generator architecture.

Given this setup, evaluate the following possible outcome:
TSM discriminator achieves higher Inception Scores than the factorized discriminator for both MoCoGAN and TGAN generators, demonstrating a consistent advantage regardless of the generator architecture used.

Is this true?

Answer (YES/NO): NO